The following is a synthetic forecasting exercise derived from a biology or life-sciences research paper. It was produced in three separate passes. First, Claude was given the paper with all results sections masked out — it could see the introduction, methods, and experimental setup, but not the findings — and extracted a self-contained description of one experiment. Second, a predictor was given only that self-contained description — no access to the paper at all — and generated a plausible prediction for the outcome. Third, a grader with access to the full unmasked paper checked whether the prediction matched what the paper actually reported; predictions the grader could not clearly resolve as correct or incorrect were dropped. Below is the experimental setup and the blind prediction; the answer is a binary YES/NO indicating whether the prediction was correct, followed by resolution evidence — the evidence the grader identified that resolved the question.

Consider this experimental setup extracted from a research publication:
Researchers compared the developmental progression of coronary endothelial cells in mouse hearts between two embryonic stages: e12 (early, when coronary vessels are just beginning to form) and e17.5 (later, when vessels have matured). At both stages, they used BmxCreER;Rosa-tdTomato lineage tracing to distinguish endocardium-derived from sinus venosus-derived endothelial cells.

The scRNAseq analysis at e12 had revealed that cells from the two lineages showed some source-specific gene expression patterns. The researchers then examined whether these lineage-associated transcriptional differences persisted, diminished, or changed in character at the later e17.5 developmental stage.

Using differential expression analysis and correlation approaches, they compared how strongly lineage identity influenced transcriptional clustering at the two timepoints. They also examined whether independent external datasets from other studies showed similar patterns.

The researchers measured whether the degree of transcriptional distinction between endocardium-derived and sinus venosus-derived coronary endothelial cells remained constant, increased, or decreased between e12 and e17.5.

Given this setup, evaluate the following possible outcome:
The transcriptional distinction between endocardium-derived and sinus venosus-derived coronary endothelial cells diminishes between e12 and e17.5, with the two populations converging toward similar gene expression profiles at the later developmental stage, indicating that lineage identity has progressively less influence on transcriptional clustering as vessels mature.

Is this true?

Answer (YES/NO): YES